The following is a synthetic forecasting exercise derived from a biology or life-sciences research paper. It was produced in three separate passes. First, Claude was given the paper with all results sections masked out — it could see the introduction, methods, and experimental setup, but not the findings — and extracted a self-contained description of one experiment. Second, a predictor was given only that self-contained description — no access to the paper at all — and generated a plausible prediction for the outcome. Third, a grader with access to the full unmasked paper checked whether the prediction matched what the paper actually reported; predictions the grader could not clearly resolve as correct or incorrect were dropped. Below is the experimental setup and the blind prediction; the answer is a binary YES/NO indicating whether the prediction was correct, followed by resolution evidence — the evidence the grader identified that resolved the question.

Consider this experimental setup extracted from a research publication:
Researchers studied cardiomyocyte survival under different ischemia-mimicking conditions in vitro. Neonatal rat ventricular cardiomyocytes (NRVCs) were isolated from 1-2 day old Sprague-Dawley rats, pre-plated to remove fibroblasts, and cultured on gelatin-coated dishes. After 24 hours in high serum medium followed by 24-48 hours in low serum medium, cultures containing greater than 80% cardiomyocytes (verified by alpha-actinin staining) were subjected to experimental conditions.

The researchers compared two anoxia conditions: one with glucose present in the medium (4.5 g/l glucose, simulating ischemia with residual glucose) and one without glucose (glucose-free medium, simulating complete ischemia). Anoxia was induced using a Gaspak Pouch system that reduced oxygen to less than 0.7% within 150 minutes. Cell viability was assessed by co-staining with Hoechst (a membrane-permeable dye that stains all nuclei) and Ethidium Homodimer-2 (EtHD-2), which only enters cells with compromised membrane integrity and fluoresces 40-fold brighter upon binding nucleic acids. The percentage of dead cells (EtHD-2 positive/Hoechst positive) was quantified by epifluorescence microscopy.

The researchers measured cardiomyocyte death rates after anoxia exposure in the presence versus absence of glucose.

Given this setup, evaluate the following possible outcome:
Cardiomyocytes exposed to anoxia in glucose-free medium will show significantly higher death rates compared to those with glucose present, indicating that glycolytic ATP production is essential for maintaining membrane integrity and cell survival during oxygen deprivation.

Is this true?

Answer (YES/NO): YES